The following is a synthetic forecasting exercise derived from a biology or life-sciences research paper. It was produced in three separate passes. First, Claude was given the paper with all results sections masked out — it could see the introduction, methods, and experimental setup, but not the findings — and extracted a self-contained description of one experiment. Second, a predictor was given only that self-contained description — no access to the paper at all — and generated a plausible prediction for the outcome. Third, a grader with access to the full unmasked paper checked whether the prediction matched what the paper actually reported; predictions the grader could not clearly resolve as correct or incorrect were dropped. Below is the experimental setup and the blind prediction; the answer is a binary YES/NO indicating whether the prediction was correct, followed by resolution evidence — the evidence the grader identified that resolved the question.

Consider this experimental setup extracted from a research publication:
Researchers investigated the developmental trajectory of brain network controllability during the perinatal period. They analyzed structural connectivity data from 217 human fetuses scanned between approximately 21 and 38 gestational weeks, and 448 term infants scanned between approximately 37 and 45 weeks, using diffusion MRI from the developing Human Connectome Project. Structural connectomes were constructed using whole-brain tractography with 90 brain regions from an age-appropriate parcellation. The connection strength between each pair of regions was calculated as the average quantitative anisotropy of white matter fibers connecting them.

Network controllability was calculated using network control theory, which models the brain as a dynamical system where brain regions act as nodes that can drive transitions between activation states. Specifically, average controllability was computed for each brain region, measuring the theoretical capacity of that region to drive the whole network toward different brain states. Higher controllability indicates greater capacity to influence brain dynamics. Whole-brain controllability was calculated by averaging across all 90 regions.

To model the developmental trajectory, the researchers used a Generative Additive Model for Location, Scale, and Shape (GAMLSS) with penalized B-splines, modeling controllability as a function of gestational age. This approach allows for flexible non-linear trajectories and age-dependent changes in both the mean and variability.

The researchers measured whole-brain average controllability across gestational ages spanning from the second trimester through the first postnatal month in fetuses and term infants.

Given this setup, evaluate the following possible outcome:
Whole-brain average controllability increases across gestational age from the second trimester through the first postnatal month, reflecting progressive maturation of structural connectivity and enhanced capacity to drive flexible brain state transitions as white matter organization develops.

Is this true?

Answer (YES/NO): NO